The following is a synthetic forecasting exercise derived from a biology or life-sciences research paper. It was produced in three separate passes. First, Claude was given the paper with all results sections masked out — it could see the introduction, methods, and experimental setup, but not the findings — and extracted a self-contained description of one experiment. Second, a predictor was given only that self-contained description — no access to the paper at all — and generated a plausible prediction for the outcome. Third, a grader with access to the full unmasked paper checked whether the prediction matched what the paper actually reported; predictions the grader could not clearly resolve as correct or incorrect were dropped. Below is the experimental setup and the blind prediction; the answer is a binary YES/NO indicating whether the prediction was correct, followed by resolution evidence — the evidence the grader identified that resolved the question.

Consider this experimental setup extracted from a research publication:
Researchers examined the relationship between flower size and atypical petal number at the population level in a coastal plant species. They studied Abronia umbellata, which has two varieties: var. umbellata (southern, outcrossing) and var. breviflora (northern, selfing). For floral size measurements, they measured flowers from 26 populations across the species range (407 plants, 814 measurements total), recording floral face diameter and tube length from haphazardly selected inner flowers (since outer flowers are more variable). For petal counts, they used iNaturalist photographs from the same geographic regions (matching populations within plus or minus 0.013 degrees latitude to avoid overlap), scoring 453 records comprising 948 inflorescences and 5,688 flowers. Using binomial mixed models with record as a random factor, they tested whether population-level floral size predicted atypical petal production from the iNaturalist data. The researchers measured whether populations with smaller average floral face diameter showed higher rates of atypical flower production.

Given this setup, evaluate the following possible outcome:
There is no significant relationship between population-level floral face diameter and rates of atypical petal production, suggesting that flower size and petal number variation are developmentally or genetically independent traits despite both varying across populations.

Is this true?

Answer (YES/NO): NO